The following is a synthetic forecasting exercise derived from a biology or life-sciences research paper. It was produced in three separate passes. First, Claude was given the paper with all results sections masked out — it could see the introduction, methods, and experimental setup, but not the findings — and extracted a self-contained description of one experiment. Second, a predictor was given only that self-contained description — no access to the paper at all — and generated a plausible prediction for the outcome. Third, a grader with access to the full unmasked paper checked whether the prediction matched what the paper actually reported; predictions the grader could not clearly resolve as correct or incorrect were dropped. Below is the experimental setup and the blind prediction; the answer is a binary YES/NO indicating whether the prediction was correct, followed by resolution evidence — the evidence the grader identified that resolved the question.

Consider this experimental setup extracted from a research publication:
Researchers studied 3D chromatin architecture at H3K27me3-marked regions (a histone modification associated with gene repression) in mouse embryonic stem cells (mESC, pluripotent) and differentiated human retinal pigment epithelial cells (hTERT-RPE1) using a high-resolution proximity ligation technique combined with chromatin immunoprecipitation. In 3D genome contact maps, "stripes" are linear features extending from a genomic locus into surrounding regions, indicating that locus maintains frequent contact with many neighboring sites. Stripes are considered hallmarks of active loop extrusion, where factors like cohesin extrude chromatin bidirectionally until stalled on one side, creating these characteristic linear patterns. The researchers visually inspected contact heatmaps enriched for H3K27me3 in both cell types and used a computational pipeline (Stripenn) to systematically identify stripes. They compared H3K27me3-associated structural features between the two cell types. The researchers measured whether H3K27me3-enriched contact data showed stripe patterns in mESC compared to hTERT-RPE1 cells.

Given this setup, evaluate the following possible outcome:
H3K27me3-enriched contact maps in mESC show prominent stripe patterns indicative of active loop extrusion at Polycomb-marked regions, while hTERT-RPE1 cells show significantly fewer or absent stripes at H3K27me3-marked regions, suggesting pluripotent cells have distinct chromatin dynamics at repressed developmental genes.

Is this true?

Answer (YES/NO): YES